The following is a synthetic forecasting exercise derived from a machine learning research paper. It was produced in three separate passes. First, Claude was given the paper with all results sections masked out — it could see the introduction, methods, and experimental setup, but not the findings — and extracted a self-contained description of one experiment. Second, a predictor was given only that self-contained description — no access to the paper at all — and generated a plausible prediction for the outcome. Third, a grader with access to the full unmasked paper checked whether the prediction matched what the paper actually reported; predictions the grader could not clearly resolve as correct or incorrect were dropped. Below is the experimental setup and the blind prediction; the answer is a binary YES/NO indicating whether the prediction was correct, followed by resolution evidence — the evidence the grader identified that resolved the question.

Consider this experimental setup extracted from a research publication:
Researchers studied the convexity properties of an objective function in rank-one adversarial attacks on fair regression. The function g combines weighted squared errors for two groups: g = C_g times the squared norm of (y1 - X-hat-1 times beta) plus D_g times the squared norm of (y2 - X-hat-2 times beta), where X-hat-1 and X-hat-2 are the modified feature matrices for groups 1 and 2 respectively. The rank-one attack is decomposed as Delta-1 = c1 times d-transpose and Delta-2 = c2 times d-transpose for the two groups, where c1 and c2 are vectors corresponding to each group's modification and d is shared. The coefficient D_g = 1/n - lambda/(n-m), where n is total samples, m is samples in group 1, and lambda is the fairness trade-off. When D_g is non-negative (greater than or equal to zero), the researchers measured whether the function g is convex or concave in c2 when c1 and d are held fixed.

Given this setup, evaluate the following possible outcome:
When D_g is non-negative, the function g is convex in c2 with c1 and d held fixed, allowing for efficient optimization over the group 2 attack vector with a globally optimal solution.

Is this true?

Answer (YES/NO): YES